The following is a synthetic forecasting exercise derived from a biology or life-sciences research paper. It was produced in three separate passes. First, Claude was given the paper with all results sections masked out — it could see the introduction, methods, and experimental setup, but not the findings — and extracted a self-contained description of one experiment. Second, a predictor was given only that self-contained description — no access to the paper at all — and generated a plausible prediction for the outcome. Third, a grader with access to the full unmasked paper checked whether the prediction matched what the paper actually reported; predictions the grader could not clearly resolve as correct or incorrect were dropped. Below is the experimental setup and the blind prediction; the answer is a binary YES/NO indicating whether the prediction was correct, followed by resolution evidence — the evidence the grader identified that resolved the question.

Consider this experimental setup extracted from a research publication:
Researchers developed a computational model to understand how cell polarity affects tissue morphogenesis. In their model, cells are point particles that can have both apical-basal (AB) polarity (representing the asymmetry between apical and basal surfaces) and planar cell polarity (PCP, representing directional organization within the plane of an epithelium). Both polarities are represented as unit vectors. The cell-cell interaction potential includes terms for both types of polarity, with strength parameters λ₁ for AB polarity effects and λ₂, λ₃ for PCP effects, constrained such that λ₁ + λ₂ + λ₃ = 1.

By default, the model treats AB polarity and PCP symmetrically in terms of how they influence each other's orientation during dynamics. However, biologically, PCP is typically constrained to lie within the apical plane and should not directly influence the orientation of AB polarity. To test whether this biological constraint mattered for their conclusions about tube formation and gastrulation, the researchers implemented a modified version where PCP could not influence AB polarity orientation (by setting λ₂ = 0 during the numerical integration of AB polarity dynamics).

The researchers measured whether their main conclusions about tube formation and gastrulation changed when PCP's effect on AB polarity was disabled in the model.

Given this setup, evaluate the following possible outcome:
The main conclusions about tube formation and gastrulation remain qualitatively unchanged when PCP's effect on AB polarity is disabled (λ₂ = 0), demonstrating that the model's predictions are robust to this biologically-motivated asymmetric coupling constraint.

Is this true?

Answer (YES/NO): YES